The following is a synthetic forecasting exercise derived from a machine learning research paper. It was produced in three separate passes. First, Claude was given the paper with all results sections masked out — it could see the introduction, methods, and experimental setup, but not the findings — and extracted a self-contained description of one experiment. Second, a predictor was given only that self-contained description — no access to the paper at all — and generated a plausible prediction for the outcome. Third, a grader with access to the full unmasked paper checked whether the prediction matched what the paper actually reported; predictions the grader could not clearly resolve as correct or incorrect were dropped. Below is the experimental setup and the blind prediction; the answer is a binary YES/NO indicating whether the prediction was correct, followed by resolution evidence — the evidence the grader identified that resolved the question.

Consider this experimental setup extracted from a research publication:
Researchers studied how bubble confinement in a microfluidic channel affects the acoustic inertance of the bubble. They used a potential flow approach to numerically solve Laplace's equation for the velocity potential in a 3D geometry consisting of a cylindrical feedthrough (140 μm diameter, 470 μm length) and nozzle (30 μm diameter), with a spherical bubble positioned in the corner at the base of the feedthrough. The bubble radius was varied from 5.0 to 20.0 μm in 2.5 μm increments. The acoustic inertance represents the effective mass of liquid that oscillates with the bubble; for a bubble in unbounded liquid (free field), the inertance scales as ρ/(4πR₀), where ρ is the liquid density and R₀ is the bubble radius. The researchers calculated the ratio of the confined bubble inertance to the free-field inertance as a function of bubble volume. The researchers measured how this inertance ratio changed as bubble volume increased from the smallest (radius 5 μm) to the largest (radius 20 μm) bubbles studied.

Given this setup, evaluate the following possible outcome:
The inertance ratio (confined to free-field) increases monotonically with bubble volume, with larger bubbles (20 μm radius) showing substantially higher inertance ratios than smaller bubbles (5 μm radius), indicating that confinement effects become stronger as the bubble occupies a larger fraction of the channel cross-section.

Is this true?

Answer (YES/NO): NO